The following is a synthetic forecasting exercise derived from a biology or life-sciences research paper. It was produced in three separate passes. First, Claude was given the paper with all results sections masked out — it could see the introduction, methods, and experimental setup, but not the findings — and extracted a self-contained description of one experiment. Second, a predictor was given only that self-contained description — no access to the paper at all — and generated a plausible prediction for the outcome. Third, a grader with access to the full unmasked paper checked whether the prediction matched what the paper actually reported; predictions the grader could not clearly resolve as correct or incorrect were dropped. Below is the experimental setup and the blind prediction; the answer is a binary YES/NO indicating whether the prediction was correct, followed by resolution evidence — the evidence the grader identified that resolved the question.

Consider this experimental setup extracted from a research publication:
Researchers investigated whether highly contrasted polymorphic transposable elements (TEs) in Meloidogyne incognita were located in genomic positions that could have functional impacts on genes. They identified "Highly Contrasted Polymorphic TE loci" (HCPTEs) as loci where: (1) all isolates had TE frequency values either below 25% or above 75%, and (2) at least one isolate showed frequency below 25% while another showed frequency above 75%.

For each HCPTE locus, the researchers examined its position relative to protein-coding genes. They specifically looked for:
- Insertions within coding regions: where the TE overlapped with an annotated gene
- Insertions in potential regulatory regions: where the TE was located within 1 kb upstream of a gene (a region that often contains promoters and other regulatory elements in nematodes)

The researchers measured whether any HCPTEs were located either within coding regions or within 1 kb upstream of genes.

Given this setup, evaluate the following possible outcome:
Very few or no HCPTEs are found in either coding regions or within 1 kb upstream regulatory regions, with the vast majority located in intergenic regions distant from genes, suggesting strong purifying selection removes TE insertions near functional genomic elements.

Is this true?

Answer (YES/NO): NO